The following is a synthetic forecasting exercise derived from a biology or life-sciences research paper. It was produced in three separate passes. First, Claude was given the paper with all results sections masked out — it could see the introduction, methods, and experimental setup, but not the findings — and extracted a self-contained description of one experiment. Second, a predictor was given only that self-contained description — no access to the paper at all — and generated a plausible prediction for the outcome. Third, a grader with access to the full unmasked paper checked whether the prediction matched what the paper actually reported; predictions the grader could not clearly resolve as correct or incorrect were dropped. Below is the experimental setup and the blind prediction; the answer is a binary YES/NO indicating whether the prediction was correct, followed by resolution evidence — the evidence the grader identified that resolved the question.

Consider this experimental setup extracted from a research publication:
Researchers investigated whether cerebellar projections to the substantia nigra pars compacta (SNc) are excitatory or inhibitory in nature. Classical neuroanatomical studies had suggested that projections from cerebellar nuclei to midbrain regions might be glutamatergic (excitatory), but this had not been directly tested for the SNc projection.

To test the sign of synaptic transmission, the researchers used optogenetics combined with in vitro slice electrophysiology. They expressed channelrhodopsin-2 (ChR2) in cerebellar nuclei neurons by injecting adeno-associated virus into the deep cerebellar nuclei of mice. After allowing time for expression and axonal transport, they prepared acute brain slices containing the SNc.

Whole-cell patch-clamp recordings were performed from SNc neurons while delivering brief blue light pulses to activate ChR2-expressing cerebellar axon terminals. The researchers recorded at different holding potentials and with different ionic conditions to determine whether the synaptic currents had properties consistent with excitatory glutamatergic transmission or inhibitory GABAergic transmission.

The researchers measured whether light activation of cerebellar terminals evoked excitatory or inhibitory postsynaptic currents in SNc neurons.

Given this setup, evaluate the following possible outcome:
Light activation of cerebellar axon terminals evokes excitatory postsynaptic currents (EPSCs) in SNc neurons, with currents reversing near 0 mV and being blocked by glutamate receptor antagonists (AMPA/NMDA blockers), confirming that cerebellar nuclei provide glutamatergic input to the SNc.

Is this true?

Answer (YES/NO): YES